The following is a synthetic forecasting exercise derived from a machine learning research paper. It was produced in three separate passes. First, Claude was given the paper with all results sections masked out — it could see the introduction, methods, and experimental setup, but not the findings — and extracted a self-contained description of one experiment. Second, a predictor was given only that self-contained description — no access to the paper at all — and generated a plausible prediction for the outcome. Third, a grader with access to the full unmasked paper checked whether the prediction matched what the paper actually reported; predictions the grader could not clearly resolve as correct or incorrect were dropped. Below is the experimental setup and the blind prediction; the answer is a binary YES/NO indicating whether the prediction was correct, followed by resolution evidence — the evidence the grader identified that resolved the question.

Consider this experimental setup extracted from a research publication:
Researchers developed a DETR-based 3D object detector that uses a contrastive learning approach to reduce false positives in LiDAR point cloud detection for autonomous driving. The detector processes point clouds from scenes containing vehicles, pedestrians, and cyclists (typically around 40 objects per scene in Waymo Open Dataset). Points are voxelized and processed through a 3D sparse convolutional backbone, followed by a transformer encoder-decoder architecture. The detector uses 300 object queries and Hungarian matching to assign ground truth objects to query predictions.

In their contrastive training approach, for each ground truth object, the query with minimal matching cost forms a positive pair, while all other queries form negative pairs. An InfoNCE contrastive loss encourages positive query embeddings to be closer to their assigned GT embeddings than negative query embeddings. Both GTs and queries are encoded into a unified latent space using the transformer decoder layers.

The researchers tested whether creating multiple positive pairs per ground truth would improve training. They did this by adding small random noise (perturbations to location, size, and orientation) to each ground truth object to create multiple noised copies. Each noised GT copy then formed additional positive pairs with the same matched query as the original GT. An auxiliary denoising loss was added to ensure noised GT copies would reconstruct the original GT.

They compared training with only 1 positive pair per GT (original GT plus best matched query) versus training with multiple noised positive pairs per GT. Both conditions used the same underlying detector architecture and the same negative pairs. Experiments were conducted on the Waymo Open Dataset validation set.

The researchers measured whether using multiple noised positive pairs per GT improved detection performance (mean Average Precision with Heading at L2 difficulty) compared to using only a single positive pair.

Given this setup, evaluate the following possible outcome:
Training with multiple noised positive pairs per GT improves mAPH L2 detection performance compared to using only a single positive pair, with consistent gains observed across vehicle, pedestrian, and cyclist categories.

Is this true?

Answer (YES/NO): YES